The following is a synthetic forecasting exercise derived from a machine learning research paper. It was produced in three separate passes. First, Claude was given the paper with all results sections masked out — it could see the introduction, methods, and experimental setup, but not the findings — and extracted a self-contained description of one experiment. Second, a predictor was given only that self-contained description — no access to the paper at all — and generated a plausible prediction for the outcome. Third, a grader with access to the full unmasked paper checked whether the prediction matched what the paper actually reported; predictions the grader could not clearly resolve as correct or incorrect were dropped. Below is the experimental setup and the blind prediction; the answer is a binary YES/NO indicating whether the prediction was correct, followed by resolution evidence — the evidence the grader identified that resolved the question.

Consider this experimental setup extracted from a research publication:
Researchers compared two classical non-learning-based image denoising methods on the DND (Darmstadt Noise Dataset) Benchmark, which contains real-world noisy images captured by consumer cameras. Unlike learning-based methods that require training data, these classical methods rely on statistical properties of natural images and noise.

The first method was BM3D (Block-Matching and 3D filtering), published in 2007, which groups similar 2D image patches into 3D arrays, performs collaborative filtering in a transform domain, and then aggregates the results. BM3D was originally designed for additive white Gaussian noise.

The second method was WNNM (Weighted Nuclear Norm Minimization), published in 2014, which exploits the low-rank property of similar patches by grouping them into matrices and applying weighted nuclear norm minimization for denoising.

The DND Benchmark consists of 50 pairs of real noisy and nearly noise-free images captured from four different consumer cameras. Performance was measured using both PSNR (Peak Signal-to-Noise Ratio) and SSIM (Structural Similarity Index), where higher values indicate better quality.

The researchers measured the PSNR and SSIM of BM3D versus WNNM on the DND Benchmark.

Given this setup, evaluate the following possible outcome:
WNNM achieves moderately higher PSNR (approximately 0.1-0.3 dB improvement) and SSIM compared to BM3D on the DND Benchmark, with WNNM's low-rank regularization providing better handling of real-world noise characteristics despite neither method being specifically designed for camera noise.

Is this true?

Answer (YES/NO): YES